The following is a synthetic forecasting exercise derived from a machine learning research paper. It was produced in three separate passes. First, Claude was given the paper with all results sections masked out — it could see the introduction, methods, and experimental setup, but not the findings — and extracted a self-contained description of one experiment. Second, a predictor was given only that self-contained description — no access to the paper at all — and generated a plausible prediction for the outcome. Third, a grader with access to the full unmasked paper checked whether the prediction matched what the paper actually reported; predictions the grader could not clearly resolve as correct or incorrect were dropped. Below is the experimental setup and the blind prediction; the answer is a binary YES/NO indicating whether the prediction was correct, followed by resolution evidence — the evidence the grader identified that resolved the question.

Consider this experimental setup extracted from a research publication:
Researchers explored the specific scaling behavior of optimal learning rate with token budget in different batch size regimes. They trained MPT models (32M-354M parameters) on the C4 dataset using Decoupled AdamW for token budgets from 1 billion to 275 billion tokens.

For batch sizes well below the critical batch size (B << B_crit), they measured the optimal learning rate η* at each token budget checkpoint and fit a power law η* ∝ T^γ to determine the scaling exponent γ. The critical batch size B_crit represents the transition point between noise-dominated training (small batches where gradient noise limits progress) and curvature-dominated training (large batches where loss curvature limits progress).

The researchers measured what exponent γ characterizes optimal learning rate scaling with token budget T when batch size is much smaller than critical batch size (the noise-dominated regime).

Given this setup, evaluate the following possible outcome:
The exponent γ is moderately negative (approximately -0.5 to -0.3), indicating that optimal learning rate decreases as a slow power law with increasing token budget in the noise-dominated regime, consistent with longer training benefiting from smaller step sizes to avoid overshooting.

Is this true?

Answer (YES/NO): YES